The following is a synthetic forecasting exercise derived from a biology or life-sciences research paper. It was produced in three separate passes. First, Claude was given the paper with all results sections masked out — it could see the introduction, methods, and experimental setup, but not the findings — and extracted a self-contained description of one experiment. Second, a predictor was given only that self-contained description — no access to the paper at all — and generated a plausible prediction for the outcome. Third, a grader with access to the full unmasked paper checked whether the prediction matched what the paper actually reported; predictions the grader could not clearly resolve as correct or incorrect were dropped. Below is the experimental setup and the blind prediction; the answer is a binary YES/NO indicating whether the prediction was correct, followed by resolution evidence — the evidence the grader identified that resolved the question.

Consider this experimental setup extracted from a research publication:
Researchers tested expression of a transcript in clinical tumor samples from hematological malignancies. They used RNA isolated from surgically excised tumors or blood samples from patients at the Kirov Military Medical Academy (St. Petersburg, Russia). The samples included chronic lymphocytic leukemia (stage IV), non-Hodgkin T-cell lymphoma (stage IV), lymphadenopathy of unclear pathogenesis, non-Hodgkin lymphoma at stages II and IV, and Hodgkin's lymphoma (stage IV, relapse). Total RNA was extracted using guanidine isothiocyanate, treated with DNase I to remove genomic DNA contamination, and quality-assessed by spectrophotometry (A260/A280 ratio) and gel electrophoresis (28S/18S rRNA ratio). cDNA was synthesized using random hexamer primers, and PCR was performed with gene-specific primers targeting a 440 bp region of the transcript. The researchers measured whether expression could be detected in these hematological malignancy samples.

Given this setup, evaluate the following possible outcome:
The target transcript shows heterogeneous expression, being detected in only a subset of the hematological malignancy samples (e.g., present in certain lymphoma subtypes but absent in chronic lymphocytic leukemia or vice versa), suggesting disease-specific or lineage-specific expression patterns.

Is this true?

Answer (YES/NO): NO